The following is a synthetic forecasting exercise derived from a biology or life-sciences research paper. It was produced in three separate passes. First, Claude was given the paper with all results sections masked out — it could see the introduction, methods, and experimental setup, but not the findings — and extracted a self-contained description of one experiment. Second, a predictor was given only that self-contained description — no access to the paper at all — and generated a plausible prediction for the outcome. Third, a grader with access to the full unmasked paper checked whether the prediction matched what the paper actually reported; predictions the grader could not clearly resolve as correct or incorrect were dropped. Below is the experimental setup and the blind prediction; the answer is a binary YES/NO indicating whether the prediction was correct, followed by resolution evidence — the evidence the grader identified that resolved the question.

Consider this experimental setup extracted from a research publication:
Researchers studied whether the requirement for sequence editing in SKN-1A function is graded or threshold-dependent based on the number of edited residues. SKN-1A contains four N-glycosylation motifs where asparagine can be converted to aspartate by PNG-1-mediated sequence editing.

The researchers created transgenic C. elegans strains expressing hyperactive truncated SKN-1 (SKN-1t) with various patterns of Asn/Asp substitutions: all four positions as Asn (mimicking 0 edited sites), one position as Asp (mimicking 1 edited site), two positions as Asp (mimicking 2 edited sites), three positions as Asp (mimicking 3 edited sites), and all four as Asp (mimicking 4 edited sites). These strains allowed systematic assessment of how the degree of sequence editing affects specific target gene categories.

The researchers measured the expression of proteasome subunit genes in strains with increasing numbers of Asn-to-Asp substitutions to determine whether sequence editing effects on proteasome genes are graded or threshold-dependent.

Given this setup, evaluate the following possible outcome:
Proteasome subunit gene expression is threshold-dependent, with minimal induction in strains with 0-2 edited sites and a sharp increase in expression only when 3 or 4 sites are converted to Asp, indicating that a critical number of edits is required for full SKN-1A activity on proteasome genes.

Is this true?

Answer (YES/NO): NO